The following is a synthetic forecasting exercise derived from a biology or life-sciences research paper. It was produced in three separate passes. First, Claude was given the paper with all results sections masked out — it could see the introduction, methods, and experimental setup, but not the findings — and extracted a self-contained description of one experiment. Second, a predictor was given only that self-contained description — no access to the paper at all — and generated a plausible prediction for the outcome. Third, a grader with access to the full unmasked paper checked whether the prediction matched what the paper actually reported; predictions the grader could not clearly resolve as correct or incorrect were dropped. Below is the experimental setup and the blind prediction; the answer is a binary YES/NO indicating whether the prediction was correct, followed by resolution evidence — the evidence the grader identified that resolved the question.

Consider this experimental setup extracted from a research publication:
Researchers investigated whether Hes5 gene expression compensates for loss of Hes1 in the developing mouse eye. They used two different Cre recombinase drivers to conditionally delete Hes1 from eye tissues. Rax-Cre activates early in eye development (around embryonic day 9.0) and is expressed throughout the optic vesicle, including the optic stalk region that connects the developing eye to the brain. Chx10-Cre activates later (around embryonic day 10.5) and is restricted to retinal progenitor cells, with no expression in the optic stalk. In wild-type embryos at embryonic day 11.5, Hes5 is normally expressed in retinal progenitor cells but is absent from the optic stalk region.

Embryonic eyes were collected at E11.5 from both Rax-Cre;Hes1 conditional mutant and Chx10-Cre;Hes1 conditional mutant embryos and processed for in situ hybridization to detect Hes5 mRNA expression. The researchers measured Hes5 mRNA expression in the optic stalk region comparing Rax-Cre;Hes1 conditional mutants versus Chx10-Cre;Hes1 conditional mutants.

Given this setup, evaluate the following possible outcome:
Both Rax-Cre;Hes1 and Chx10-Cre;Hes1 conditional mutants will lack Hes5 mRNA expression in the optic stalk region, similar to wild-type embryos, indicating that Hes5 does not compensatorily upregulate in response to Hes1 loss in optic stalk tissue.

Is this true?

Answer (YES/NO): NO